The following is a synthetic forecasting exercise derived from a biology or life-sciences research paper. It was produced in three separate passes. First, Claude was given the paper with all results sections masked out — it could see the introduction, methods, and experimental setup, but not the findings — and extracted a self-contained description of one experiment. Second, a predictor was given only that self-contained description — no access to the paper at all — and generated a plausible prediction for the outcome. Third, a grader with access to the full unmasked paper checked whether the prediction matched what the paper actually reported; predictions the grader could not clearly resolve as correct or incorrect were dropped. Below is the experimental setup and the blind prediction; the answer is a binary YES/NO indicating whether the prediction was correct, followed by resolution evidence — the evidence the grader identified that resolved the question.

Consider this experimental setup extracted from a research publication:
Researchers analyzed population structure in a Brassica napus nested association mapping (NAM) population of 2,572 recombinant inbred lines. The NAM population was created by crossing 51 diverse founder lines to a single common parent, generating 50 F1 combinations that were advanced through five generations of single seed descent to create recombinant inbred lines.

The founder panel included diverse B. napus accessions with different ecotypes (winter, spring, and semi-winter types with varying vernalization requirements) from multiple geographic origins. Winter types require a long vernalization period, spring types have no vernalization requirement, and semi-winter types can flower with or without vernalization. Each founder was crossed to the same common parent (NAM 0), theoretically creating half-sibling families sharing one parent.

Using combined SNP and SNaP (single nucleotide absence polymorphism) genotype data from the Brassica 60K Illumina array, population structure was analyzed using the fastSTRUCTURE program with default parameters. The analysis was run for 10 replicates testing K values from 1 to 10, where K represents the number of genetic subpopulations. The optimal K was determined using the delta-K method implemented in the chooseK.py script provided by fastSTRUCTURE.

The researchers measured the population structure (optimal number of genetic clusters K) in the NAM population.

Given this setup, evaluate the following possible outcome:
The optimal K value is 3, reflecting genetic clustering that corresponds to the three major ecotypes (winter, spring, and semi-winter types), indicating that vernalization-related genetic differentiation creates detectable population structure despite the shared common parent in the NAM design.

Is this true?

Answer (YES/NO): NO